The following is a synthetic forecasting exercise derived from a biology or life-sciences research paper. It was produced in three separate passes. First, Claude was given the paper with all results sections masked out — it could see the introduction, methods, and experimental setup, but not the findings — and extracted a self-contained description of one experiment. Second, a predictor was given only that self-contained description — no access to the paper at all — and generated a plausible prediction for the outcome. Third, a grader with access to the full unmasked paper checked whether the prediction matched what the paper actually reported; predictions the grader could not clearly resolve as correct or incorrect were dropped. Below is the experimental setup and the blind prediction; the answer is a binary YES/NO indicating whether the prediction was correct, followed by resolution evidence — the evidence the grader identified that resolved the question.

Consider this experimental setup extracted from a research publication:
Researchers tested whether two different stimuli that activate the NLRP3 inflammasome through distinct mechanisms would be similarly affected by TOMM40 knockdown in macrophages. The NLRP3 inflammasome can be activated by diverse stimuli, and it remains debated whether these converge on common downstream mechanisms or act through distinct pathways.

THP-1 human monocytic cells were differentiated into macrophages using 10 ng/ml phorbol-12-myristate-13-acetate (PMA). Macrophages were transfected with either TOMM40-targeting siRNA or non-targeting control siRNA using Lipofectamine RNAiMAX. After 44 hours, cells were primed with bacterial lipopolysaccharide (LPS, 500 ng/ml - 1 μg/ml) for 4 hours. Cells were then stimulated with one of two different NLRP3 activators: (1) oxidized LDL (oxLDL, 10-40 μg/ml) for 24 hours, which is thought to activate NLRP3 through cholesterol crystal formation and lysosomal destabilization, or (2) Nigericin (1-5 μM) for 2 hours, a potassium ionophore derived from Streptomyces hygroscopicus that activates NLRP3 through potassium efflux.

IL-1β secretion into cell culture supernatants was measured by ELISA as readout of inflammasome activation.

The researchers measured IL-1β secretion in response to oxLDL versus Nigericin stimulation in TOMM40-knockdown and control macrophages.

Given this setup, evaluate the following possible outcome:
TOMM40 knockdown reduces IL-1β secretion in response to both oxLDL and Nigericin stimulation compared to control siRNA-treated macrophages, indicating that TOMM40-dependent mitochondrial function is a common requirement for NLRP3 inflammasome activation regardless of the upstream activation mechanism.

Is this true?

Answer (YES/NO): YES